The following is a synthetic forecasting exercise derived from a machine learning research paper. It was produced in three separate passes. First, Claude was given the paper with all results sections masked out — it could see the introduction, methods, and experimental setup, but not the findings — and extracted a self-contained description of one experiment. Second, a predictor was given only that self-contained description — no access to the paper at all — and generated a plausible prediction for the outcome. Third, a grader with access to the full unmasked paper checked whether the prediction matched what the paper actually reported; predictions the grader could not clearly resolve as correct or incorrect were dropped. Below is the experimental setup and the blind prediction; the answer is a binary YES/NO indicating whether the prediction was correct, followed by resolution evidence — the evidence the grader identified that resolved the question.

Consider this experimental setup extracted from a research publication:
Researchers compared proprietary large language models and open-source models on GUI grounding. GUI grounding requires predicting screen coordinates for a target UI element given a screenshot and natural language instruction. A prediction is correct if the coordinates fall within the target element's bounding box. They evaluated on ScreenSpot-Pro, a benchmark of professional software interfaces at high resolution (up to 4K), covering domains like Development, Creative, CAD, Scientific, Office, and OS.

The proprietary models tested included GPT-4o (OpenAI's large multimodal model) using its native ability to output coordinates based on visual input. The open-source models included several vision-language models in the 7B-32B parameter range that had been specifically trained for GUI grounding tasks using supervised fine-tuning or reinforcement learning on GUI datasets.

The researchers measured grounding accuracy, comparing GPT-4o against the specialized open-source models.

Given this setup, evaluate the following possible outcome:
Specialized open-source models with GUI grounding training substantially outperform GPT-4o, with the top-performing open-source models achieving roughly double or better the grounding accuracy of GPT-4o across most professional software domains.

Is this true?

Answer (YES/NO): YES